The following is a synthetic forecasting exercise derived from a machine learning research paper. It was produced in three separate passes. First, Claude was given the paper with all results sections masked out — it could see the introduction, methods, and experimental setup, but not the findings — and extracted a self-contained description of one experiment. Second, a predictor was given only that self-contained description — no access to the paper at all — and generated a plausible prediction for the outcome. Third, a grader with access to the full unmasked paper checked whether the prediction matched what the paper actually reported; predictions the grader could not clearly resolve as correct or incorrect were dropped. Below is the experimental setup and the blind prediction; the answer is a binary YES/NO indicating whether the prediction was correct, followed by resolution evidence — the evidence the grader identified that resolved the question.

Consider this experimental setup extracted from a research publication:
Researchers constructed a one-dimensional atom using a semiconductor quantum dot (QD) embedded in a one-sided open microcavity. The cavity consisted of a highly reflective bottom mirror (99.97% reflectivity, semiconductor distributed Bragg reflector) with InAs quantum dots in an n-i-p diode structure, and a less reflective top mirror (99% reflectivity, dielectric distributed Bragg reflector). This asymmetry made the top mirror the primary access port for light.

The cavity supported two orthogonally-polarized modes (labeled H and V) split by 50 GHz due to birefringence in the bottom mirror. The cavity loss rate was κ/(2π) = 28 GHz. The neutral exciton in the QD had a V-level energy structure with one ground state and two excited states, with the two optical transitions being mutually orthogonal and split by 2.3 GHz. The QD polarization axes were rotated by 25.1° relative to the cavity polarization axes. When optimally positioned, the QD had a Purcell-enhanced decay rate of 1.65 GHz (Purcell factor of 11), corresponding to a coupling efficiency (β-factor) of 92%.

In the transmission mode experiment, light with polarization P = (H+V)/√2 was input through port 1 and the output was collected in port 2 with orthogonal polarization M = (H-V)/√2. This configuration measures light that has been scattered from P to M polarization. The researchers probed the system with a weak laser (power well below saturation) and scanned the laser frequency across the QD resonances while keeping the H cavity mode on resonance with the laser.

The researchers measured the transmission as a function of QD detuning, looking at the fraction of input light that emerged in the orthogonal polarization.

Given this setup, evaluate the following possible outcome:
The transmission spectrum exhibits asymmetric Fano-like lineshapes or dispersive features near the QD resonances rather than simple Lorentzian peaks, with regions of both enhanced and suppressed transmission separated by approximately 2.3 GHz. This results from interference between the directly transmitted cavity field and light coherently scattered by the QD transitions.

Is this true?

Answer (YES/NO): NO